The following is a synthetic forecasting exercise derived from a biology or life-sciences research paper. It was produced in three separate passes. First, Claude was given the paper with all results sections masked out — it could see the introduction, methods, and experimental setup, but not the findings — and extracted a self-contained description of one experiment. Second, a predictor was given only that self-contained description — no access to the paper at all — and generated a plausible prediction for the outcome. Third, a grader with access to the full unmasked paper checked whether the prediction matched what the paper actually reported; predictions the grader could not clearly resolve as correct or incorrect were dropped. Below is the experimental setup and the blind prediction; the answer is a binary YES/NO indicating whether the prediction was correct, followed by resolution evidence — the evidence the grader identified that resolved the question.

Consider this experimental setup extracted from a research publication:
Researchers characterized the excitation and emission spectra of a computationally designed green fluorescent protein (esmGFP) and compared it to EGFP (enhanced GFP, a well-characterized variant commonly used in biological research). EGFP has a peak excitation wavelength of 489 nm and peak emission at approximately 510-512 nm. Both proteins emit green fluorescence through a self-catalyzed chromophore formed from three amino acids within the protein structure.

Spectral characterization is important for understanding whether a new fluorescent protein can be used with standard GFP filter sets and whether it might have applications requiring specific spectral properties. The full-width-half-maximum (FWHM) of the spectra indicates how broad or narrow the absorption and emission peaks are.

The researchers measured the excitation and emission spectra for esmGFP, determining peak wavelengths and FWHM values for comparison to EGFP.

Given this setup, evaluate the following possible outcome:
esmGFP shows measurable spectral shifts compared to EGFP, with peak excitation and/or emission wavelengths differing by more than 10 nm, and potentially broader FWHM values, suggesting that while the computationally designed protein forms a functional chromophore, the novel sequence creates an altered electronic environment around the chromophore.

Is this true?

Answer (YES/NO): NO